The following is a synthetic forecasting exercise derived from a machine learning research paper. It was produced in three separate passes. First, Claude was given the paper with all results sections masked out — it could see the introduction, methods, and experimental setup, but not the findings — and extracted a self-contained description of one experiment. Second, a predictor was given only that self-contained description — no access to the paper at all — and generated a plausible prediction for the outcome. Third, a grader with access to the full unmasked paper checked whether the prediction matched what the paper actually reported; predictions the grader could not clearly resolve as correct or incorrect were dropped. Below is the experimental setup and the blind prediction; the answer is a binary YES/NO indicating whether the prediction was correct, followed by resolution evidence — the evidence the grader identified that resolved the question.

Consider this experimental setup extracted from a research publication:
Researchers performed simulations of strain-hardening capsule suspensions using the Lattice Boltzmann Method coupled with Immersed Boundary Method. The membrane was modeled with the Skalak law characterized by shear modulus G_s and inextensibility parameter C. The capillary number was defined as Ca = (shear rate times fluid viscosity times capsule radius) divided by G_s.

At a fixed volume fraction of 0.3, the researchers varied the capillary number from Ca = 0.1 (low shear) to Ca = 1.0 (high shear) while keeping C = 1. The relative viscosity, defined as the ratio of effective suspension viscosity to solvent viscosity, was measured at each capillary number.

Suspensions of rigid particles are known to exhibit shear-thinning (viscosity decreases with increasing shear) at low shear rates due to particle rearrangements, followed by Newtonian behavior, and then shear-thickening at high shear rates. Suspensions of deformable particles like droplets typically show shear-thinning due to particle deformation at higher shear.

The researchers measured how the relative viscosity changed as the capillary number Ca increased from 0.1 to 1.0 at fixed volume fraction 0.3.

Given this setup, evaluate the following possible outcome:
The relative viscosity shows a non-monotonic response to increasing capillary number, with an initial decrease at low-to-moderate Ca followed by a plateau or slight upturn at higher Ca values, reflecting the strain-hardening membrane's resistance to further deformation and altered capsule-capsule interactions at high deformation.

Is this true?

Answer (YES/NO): NO